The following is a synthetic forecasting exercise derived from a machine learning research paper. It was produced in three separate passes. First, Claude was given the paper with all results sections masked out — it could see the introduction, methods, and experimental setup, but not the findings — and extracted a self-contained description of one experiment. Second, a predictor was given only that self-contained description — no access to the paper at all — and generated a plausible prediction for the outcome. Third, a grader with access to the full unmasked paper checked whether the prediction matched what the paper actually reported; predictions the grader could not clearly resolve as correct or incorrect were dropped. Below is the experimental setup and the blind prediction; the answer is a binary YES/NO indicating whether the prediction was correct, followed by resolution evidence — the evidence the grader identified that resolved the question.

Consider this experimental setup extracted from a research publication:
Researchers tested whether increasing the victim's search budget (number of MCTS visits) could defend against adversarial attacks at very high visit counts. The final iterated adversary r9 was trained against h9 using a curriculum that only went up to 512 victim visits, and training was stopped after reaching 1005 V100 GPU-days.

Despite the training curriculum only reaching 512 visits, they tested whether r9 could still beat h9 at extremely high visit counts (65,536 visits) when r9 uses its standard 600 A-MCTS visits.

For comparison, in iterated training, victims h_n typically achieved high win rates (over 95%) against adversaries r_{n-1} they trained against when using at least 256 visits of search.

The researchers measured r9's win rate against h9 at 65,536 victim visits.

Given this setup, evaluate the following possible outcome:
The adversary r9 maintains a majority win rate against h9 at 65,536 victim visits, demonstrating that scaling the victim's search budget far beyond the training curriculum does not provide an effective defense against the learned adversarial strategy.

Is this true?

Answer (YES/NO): NO